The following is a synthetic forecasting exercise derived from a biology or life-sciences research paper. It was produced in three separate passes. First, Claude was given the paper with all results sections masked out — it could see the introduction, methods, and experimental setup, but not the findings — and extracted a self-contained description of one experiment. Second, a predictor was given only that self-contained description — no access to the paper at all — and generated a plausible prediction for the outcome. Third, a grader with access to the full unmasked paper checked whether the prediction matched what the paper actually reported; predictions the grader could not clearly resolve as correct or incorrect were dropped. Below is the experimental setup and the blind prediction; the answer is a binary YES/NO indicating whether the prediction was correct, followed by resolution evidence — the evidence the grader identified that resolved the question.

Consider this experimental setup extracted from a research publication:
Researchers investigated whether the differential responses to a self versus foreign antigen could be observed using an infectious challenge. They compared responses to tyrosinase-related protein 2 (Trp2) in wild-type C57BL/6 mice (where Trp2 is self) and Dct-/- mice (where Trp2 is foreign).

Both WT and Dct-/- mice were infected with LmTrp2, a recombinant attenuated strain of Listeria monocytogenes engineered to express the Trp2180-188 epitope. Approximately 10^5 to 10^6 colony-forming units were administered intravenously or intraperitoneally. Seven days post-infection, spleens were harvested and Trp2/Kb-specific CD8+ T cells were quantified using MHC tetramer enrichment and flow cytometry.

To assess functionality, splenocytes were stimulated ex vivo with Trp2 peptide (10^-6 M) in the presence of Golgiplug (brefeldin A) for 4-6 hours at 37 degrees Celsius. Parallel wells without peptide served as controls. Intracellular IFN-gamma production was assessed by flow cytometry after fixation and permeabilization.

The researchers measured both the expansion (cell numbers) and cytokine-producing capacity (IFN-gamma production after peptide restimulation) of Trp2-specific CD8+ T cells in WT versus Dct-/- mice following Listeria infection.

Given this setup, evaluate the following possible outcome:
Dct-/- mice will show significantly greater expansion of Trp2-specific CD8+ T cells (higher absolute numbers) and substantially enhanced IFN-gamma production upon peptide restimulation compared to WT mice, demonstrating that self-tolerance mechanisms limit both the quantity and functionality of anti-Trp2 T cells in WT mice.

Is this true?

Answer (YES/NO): YES